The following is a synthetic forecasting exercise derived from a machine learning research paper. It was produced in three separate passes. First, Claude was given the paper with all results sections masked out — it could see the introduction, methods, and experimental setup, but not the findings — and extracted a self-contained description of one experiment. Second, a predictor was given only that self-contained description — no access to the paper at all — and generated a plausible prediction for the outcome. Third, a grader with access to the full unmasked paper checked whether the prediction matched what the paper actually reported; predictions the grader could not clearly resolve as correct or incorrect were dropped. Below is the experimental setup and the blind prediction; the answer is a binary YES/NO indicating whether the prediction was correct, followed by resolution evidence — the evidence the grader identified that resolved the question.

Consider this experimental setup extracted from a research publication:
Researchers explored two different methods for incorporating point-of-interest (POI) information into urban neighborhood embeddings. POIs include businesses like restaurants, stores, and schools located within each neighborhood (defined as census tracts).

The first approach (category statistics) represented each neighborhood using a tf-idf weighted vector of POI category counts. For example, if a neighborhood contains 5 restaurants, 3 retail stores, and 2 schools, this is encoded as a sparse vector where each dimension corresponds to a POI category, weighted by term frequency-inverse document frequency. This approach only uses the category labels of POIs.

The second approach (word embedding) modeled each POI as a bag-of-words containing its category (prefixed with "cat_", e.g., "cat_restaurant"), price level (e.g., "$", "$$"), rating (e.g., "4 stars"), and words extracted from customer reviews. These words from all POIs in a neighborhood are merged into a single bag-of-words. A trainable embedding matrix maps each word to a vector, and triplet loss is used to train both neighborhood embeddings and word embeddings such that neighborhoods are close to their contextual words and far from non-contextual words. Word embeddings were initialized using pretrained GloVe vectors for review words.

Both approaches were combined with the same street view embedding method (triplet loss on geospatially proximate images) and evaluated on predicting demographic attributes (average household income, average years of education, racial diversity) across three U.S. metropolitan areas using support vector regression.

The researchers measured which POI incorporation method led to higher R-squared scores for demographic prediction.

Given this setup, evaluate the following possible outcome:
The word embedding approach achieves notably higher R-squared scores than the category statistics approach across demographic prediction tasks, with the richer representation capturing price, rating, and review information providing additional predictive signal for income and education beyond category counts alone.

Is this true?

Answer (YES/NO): NO